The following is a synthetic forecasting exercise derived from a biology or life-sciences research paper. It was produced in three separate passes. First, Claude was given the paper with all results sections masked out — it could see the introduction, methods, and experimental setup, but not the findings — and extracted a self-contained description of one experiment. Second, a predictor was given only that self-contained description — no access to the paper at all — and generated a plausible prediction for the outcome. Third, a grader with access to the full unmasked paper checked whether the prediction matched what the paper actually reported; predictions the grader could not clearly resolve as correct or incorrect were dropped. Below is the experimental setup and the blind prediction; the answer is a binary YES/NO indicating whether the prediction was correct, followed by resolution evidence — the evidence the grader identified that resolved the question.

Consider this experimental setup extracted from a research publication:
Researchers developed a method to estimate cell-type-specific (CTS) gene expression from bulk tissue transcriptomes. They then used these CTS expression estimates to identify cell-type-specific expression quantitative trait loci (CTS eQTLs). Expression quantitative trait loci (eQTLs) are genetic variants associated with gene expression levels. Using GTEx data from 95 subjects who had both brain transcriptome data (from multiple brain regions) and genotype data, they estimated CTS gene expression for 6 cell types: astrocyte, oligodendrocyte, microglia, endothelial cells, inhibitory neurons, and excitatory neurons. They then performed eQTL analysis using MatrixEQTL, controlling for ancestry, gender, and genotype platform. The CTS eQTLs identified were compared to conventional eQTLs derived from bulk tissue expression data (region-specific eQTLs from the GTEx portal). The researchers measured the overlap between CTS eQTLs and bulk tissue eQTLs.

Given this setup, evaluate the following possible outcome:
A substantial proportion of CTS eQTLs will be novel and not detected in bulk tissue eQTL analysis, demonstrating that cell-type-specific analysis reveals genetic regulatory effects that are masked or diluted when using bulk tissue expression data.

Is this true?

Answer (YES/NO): YES